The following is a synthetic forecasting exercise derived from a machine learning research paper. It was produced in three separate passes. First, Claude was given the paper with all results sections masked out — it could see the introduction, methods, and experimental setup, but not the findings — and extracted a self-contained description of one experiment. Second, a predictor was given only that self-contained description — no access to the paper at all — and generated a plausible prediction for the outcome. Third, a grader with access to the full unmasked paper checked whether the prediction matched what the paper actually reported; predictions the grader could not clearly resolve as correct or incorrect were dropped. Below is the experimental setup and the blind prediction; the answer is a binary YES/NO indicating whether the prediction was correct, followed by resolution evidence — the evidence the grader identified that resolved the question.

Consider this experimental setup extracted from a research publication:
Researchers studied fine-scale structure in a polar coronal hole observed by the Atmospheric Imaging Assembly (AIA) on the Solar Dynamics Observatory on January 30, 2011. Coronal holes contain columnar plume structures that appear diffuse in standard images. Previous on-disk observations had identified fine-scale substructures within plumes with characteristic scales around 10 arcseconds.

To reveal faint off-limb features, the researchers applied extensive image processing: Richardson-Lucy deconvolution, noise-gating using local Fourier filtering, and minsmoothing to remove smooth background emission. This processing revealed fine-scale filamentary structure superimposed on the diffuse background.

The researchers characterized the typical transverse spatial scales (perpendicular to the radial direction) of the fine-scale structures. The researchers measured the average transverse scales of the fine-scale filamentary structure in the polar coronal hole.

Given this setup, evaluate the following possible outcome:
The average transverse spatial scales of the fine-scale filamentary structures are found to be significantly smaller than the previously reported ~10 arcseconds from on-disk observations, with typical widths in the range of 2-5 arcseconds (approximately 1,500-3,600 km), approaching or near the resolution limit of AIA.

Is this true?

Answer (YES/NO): NO